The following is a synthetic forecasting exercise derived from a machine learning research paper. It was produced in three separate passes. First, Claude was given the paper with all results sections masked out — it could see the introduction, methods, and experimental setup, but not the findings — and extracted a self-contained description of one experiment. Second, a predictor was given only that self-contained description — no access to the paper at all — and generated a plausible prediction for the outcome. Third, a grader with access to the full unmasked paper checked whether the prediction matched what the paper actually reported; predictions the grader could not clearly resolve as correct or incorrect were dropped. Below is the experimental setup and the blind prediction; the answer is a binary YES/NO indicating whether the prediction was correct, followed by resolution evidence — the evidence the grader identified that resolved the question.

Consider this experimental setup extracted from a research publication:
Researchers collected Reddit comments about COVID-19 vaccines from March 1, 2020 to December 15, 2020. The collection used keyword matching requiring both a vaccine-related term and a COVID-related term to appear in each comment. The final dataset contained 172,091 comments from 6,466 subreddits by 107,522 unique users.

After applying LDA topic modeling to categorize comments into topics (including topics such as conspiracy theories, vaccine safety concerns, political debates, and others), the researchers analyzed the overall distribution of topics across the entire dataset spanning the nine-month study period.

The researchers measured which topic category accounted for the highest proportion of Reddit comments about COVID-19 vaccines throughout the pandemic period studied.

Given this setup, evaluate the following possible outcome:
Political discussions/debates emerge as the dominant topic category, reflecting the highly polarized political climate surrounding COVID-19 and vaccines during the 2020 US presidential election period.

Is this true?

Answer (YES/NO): NO